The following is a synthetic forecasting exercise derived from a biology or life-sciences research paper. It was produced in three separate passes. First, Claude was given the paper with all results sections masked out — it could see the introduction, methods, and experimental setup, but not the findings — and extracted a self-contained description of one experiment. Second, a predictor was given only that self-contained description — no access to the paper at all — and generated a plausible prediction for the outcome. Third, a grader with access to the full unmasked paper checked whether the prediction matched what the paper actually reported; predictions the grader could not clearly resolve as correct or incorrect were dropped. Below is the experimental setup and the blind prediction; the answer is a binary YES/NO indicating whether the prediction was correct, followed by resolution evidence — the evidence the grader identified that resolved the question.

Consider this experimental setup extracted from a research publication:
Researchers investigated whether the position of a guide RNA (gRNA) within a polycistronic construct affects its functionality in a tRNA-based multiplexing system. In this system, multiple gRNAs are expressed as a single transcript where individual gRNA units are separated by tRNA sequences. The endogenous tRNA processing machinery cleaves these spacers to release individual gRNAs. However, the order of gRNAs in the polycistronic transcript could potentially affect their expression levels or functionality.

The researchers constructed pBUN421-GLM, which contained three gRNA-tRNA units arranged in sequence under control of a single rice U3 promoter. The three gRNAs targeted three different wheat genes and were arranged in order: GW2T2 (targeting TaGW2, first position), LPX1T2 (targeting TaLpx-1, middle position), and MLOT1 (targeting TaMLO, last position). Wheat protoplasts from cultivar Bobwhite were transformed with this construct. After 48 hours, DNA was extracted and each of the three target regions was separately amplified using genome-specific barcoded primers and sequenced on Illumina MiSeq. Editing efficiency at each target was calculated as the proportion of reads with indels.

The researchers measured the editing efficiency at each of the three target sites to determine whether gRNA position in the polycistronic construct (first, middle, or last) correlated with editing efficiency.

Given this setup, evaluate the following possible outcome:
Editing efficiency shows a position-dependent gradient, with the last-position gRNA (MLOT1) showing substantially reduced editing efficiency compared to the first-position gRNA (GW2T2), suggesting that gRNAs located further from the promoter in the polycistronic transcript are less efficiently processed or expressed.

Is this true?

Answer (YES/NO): NO